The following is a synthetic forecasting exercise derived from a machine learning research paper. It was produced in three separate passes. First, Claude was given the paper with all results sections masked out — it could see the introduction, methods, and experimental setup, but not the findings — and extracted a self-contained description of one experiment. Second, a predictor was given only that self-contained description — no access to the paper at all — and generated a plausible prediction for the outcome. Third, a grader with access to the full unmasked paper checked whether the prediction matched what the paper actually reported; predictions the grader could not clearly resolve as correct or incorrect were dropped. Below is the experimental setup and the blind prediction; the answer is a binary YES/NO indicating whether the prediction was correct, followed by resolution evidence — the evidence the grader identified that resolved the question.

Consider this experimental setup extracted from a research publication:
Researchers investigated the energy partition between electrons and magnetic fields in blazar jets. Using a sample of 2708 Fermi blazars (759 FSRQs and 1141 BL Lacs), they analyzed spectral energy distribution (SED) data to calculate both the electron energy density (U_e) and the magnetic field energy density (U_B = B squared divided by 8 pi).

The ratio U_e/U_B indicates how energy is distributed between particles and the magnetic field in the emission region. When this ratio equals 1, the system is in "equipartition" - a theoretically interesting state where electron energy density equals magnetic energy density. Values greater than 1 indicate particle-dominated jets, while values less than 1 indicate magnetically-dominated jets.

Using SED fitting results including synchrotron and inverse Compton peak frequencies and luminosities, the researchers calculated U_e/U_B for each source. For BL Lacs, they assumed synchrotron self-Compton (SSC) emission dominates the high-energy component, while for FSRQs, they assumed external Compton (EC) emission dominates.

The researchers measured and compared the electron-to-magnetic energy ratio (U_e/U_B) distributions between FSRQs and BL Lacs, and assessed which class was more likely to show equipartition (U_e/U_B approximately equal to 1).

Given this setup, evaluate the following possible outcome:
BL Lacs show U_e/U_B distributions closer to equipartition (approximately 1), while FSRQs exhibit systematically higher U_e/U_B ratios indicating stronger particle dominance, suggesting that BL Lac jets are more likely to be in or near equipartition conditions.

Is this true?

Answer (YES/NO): NO